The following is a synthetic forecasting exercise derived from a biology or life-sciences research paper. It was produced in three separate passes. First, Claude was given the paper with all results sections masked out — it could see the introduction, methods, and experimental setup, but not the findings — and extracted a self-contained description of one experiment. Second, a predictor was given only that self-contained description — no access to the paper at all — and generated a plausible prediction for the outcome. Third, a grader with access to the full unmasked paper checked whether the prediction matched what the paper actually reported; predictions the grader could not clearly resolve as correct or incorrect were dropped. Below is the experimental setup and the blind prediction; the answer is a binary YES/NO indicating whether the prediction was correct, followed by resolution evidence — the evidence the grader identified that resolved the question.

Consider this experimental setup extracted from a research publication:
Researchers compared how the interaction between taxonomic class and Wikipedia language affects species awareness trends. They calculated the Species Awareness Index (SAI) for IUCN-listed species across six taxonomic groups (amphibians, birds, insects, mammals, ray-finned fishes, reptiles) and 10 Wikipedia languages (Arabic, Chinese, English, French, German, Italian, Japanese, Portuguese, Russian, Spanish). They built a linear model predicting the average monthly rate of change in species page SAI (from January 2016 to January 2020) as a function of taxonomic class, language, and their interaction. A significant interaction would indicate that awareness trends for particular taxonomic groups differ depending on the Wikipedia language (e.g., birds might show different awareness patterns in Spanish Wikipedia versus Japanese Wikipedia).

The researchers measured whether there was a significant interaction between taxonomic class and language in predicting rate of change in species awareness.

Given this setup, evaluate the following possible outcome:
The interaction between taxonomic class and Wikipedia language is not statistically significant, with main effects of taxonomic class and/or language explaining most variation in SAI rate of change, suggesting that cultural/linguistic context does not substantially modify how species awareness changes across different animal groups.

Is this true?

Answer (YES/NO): NO